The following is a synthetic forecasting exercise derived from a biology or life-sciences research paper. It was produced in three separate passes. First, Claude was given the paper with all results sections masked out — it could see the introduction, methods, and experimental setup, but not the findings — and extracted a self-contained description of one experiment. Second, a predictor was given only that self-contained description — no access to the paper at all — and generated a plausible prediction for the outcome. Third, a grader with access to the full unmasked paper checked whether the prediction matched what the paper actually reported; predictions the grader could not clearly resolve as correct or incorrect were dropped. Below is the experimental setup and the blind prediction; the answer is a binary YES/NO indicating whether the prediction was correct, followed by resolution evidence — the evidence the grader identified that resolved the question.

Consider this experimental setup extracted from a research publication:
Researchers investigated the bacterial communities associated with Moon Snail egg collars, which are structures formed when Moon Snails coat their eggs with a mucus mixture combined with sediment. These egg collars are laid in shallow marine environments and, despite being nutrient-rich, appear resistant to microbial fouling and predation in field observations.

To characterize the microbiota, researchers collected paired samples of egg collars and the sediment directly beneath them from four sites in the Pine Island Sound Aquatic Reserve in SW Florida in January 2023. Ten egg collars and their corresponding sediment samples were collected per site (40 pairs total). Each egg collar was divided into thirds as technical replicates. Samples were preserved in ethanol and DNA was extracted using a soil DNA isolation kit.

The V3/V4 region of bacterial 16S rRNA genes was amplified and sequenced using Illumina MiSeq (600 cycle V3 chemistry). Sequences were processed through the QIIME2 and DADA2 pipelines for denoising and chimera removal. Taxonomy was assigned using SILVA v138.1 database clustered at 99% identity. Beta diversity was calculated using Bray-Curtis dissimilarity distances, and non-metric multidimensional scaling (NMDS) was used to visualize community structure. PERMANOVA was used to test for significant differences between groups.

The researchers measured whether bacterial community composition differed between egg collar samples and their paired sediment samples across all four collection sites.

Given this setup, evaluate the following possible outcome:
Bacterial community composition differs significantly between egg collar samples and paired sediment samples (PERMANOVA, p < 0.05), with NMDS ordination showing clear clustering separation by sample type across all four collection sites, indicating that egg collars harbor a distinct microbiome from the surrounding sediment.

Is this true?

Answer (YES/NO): NO